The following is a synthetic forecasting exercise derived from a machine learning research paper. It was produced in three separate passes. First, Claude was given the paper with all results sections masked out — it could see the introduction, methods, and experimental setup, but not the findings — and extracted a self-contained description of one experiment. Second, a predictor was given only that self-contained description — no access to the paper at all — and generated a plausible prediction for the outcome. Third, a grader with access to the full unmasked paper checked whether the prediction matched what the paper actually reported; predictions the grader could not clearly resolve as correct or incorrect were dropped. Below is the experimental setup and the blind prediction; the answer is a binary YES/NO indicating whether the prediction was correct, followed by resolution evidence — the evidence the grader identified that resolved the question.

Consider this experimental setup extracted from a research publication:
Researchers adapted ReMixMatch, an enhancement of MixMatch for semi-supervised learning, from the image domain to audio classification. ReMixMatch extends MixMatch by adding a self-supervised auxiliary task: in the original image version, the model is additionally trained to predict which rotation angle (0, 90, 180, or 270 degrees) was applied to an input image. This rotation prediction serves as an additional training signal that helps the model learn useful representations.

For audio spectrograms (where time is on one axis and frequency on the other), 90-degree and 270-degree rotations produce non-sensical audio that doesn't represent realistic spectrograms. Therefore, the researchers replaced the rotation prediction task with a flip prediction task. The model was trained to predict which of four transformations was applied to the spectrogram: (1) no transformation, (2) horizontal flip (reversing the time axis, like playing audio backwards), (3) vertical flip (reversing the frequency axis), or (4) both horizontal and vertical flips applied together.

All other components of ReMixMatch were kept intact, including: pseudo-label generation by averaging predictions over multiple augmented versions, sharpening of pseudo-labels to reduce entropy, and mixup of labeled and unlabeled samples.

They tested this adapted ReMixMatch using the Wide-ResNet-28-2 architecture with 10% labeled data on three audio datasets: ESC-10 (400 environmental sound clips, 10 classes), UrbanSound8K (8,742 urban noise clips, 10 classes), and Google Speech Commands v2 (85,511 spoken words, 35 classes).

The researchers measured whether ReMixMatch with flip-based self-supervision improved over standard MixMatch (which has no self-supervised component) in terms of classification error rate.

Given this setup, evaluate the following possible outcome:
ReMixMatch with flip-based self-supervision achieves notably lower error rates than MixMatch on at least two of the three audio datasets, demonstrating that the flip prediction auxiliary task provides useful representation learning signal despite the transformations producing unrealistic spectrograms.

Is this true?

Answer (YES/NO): NO